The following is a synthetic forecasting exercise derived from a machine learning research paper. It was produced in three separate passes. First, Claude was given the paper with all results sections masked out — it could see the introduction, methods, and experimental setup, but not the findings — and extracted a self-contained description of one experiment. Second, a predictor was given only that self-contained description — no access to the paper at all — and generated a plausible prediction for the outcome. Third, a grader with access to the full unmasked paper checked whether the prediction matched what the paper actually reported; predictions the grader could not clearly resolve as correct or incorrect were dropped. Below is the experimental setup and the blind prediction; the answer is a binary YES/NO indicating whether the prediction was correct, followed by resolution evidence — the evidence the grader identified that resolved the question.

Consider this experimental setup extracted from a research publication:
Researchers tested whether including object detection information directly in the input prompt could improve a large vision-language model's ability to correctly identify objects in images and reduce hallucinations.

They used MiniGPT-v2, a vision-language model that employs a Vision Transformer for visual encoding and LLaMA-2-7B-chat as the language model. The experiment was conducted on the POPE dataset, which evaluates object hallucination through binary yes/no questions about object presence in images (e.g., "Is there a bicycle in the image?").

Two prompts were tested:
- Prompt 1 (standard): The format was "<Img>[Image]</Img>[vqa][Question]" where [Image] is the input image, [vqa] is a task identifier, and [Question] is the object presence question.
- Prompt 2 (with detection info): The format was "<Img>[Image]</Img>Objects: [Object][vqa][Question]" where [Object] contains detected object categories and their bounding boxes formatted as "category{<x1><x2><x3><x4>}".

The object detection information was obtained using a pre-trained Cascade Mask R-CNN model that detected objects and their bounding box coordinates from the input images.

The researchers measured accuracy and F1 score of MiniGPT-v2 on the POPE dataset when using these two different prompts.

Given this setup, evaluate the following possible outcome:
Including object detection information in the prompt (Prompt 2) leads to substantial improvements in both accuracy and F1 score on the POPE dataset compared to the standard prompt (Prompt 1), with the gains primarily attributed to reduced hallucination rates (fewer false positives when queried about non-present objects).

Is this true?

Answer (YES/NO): NO